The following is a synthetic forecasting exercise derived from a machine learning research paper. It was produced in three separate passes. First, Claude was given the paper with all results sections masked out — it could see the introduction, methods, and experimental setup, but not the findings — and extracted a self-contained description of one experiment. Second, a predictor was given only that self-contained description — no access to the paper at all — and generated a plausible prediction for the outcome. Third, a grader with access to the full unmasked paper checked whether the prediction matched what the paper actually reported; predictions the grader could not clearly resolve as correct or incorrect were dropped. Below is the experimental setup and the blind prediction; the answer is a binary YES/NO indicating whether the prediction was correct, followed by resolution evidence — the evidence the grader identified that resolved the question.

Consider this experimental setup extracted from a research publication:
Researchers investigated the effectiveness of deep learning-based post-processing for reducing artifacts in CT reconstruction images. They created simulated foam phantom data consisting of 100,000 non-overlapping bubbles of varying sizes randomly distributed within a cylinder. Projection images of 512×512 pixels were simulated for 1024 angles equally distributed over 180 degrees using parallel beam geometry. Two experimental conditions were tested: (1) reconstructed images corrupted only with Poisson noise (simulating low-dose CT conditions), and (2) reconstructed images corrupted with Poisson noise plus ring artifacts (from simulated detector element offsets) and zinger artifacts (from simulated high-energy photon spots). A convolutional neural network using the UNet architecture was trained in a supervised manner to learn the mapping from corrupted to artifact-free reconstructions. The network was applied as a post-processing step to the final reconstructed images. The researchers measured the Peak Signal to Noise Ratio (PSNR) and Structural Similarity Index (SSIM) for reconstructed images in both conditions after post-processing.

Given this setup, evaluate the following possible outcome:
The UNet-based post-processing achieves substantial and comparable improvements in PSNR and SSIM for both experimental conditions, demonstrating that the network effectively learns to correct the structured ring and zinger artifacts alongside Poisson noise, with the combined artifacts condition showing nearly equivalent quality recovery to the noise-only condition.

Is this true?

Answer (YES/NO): NO